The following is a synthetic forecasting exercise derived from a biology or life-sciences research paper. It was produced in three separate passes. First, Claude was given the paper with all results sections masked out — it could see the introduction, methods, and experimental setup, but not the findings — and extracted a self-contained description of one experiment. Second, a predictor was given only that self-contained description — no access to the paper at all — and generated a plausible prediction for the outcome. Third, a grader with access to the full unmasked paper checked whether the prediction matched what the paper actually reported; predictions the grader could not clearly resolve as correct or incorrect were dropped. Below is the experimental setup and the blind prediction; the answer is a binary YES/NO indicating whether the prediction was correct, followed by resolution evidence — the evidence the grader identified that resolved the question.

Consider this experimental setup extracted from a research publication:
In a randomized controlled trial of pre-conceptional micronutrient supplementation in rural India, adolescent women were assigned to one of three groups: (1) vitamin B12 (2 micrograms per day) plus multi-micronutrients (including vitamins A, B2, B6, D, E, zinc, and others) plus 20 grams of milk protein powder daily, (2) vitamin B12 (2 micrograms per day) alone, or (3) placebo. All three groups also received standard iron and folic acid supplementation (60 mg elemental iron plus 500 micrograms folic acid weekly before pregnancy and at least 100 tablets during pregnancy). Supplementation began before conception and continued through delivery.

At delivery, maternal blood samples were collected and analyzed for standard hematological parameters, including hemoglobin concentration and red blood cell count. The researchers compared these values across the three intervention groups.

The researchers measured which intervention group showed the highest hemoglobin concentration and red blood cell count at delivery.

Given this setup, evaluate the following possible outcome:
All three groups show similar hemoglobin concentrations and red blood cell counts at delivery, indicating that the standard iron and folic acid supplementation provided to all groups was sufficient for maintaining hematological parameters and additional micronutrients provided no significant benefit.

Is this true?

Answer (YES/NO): YES